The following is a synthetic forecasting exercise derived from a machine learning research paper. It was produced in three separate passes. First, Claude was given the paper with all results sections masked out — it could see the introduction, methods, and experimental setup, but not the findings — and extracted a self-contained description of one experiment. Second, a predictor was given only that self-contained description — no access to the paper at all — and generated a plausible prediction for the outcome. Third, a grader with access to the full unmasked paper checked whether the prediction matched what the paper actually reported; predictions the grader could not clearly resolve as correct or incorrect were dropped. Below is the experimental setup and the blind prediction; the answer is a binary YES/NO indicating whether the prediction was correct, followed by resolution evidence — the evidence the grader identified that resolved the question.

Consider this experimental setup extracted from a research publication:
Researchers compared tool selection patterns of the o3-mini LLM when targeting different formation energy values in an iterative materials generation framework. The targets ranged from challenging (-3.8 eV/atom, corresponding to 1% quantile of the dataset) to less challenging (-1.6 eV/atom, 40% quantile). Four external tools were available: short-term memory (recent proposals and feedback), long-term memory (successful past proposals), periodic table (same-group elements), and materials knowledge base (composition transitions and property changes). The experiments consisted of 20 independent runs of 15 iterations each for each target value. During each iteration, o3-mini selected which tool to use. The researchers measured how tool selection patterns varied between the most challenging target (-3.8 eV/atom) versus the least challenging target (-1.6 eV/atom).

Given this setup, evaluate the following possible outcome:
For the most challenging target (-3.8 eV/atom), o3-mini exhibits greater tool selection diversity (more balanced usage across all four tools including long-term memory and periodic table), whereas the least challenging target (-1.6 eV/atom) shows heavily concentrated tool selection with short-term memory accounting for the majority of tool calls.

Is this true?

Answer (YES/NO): NO